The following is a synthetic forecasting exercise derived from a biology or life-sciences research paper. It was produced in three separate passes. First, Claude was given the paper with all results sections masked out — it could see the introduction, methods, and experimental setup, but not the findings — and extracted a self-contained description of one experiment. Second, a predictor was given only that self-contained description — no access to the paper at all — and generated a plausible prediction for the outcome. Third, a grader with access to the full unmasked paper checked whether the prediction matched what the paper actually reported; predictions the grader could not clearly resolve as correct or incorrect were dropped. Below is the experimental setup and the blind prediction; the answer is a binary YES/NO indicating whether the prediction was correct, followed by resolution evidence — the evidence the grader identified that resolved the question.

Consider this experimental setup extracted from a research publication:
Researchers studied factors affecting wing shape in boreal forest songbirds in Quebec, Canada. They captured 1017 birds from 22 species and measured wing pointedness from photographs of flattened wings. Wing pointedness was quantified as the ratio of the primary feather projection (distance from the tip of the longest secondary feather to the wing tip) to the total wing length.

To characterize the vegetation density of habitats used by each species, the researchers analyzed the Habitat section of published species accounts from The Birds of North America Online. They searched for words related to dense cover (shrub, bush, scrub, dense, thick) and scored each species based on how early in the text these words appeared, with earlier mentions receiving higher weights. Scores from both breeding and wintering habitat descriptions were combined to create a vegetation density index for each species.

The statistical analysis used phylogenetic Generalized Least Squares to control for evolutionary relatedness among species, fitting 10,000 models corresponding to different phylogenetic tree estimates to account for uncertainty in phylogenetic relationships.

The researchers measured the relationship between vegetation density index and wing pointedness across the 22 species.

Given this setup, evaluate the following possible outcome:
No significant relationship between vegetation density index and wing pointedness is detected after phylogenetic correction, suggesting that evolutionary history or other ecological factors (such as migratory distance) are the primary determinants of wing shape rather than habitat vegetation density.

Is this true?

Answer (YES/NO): NO